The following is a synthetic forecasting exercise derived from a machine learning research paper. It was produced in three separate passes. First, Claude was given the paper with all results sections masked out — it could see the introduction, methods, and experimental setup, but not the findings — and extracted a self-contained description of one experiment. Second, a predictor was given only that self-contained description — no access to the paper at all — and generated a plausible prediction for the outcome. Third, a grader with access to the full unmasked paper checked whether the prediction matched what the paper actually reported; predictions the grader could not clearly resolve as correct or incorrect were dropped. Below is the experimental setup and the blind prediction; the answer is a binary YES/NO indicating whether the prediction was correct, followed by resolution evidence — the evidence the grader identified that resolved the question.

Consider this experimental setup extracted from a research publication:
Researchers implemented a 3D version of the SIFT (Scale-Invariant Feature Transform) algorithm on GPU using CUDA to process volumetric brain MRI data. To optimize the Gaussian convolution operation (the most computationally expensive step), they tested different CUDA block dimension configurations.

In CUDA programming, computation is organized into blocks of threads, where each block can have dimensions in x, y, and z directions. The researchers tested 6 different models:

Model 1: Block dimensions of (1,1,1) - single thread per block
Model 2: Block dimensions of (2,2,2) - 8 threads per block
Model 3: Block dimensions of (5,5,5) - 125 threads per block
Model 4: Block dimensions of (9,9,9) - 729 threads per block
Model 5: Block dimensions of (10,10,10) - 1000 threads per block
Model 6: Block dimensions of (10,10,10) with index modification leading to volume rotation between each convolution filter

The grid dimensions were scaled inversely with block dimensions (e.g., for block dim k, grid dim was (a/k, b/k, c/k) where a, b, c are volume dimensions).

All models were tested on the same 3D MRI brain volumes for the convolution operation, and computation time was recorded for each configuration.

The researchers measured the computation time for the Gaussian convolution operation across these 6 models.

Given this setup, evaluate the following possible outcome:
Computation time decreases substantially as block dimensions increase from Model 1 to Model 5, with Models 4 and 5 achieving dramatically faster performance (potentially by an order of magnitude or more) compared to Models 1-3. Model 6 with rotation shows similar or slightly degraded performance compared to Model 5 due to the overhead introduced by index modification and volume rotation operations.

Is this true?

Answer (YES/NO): NO